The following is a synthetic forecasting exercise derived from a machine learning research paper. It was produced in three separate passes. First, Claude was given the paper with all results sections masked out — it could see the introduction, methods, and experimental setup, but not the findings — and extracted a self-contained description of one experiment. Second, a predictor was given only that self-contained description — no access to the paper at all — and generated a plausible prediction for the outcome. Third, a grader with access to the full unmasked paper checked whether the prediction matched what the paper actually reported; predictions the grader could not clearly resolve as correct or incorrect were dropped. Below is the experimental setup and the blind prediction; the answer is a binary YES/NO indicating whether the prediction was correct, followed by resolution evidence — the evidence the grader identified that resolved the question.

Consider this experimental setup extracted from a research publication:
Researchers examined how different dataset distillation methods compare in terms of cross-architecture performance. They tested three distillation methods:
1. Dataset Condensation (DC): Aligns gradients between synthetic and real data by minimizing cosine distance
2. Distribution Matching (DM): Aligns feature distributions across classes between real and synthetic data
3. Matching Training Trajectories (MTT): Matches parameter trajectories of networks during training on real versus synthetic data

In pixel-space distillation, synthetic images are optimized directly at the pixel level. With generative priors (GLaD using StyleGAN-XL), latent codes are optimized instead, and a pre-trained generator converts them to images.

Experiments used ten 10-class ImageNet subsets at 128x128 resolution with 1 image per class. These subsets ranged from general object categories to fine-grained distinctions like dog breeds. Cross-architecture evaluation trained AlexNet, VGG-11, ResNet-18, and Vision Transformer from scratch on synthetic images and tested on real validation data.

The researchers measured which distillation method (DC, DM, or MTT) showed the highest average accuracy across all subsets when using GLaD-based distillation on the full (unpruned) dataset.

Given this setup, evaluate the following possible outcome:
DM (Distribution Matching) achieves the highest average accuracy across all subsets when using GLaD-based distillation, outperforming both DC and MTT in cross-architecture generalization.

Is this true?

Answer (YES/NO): NO